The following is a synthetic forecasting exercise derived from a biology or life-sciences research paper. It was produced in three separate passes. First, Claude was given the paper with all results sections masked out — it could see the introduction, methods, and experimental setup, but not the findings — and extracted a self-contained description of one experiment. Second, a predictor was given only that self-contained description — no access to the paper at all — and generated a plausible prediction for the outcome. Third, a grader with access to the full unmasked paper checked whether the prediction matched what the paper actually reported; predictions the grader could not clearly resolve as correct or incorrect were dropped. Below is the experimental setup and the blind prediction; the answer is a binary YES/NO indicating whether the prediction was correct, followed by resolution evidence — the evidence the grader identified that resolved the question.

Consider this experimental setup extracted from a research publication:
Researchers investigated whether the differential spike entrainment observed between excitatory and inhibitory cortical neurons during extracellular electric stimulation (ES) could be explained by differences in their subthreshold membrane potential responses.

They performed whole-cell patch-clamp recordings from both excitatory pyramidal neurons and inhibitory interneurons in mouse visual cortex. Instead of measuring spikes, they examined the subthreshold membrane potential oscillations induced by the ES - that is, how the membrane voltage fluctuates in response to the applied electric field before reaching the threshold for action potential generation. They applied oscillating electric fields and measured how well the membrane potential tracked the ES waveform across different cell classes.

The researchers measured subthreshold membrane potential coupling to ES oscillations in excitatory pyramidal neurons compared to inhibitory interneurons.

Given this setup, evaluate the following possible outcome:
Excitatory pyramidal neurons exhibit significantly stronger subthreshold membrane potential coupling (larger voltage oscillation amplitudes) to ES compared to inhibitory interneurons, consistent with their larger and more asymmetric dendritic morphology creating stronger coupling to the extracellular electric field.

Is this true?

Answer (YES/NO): NO